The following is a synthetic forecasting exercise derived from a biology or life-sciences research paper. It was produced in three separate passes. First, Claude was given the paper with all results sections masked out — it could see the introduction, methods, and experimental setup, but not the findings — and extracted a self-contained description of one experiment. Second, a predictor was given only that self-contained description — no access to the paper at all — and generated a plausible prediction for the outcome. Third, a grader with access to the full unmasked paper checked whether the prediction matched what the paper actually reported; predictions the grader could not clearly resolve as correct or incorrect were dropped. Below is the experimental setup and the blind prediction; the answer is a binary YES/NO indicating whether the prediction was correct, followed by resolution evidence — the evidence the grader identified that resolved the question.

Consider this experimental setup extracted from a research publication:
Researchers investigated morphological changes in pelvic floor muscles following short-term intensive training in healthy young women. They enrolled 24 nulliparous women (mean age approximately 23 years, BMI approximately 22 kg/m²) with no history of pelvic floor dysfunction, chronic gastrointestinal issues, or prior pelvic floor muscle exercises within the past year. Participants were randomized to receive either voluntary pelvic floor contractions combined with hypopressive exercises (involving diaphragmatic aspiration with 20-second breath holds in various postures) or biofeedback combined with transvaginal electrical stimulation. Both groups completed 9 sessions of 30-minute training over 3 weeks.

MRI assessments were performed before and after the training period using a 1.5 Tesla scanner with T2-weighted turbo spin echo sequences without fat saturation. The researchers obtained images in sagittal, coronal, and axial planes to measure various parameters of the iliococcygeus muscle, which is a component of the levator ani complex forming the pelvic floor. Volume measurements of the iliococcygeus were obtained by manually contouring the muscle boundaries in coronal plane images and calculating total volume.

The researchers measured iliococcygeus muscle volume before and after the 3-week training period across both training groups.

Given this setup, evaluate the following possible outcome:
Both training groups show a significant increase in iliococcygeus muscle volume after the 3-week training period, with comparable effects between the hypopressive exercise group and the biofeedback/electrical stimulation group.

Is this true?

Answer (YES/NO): NO